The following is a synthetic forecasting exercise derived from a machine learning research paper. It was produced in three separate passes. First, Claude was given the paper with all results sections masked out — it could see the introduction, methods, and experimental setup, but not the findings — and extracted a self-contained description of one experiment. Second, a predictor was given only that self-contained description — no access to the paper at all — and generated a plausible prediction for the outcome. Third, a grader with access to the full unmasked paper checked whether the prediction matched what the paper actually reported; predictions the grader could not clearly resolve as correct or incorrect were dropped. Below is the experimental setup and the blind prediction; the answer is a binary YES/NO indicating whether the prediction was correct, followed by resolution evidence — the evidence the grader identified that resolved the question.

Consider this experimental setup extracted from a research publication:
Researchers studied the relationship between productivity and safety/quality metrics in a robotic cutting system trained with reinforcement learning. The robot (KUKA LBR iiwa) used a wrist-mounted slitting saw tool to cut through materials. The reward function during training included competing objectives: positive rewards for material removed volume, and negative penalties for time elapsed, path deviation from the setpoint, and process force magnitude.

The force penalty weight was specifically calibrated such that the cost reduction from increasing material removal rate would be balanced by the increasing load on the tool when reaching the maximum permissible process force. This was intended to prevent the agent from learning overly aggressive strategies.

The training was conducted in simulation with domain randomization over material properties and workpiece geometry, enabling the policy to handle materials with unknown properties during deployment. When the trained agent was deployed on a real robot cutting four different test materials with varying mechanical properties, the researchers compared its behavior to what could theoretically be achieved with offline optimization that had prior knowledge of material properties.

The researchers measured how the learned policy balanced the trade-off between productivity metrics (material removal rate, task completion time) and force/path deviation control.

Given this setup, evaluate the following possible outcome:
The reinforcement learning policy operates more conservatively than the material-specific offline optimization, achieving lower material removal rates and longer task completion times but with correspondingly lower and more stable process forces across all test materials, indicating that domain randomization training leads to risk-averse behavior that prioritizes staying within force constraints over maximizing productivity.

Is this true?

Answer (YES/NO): YES